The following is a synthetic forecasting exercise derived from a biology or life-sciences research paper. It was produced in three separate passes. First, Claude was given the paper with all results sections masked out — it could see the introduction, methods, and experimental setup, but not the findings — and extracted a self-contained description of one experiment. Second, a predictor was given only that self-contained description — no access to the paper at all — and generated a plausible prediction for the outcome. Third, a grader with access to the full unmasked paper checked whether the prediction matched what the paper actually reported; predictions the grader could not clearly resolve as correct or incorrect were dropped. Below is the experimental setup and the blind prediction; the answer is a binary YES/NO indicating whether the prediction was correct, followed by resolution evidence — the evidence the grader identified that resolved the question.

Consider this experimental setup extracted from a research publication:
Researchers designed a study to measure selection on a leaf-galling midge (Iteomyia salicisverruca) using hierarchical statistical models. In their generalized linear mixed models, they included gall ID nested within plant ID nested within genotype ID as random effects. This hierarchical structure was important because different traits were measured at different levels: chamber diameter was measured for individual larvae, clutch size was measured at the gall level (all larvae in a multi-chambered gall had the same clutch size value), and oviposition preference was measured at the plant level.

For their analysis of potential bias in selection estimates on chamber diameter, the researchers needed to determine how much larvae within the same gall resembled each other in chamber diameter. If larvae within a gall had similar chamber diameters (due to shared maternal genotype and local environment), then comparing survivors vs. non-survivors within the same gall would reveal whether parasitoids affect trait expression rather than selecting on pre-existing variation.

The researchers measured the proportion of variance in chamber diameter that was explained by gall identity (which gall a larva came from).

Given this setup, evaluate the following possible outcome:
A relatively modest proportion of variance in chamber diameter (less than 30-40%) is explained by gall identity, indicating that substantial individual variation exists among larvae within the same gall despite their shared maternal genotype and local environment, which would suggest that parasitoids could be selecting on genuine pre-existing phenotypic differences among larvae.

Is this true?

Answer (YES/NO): NO